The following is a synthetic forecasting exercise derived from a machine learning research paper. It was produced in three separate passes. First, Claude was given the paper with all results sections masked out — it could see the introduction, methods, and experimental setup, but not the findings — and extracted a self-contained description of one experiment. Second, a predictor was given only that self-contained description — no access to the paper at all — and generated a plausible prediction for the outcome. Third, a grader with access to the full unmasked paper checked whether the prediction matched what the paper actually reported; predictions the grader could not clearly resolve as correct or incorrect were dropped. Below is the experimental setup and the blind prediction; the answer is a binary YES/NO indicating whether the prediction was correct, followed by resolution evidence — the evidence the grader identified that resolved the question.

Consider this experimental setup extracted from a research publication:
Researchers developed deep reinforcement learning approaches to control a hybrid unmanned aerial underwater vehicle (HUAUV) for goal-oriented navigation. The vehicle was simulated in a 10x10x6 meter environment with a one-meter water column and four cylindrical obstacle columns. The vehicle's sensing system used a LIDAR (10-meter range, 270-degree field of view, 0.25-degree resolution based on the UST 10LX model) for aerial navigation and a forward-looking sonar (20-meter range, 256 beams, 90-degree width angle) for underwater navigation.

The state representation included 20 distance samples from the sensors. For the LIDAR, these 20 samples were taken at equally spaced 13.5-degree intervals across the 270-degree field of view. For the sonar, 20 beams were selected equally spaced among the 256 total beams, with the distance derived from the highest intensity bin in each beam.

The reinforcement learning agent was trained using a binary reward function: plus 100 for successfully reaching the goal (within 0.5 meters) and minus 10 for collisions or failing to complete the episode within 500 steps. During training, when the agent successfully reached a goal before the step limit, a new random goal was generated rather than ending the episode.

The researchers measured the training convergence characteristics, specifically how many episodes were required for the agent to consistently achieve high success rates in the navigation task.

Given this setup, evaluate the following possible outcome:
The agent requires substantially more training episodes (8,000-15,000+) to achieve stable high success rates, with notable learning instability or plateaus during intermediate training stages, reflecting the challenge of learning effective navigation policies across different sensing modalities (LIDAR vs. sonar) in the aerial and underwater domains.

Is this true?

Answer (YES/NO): NO